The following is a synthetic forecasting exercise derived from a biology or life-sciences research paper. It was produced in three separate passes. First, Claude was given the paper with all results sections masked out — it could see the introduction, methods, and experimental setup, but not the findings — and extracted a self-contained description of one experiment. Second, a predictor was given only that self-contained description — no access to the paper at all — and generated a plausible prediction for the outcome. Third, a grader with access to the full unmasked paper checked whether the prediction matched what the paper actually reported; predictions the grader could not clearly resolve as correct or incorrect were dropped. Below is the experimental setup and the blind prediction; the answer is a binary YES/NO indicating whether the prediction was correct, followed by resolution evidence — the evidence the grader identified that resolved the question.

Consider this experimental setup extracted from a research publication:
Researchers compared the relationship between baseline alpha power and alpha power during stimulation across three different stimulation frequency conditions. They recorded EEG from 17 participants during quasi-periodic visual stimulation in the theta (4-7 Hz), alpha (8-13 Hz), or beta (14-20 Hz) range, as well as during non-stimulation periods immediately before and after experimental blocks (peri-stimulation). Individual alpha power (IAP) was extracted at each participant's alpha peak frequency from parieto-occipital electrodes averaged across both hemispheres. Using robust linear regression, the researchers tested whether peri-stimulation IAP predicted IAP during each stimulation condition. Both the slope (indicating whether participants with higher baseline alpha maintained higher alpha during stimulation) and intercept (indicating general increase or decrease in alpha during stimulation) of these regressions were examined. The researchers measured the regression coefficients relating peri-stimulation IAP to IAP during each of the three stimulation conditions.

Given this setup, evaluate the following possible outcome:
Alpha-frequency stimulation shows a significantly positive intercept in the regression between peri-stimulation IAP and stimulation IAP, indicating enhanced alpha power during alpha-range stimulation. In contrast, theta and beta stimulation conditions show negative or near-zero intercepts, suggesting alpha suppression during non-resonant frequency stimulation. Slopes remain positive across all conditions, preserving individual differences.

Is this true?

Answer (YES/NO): NO